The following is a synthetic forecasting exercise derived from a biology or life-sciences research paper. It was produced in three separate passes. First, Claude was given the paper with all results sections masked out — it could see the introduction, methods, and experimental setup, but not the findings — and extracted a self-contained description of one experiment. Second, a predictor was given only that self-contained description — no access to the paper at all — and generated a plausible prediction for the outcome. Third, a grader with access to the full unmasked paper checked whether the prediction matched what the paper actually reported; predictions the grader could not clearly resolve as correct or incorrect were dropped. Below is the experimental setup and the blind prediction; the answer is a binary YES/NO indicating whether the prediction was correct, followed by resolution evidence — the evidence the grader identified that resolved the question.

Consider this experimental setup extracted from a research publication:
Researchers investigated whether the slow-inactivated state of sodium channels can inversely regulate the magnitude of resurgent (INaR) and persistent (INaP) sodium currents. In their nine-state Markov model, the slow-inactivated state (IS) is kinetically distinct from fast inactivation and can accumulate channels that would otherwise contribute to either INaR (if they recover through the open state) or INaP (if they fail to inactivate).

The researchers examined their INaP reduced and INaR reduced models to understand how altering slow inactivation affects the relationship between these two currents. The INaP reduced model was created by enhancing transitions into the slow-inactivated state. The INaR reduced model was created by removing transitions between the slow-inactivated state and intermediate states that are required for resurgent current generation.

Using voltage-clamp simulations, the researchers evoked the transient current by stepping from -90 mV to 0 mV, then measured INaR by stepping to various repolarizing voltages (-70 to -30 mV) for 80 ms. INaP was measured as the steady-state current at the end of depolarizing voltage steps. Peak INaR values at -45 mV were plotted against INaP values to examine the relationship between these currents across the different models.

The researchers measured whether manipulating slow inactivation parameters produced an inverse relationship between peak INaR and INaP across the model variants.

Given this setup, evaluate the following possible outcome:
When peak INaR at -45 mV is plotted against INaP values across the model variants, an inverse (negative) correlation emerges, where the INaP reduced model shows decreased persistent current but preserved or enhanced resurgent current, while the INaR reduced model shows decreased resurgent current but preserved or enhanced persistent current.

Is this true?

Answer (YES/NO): NO